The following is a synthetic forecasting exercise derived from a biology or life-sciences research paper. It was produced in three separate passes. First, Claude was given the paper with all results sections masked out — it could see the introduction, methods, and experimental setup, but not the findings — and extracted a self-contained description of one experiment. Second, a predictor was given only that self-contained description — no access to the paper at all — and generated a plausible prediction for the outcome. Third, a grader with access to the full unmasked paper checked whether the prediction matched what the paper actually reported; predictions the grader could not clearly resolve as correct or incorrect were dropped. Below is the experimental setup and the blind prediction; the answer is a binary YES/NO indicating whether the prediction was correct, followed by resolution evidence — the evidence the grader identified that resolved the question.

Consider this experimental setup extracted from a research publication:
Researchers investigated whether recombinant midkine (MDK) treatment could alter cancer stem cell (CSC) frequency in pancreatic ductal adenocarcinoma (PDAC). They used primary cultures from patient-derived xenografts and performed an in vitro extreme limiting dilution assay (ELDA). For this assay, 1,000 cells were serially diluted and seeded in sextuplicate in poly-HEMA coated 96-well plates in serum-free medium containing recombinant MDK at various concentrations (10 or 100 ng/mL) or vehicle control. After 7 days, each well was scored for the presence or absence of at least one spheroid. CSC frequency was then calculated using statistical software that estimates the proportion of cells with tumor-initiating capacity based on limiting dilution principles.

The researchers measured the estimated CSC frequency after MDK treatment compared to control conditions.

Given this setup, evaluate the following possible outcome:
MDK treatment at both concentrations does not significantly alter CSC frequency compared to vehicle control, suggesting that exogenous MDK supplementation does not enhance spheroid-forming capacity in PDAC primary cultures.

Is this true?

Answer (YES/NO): NO